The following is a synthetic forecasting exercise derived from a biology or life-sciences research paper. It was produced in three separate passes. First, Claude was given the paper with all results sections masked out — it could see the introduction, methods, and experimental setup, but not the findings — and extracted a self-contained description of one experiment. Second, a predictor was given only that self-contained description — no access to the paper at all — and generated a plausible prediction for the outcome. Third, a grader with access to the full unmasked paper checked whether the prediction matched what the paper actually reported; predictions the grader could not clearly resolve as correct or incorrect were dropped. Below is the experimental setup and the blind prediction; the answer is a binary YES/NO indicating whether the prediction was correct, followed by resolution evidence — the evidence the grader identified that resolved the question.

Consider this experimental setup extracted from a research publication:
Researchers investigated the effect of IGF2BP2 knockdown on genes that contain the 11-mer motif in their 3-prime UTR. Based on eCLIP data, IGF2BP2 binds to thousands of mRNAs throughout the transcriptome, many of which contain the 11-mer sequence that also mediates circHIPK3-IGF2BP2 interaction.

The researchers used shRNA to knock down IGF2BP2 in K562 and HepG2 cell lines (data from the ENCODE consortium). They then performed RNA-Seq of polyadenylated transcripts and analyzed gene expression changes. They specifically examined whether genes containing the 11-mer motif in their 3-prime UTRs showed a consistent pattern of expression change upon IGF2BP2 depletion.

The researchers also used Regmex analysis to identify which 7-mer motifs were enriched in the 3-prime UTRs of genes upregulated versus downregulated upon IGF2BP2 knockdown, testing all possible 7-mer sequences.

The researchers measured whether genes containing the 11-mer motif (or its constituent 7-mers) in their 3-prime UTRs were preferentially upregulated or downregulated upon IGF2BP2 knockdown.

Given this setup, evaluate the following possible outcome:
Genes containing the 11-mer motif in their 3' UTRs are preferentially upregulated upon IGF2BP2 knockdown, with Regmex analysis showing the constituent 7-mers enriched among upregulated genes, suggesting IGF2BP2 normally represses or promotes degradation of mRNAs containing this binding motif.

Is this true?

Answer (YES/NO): YES